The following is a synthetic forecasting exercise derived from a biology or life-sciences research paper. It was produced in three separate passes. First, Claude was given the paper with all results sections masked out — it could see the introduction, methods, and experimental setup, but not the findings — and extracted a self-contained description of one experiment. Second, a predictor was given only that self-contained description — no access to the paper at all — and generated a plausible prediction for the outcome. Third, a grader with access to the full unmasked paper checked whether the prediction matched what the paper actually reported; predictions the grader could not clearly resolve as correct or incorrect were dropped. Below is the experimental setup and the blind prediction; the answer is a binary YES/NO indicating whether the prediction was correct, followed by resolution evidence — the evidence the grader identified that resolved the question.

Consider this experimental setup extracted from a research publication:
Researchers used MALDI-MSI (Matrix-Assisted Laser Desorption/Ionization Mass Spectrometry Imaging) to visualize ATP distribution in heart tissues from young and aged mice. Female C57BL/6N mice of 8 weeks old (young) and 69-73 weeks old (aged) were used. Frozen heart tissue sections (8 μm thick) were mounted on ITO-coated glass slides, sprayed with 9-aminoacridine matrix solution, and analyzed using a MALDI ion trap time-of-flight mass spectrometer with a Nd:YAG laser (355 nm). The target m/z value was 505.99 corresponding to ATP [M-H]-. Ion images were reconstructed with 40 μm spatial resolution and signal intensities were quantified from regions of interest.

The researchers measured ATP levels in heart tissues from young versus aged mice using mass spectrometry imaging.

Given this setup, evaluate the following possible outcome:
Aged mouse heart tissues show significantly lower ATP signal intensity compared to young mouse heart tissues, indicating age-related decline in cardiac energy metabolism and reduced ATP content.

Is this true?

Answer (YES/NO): YES